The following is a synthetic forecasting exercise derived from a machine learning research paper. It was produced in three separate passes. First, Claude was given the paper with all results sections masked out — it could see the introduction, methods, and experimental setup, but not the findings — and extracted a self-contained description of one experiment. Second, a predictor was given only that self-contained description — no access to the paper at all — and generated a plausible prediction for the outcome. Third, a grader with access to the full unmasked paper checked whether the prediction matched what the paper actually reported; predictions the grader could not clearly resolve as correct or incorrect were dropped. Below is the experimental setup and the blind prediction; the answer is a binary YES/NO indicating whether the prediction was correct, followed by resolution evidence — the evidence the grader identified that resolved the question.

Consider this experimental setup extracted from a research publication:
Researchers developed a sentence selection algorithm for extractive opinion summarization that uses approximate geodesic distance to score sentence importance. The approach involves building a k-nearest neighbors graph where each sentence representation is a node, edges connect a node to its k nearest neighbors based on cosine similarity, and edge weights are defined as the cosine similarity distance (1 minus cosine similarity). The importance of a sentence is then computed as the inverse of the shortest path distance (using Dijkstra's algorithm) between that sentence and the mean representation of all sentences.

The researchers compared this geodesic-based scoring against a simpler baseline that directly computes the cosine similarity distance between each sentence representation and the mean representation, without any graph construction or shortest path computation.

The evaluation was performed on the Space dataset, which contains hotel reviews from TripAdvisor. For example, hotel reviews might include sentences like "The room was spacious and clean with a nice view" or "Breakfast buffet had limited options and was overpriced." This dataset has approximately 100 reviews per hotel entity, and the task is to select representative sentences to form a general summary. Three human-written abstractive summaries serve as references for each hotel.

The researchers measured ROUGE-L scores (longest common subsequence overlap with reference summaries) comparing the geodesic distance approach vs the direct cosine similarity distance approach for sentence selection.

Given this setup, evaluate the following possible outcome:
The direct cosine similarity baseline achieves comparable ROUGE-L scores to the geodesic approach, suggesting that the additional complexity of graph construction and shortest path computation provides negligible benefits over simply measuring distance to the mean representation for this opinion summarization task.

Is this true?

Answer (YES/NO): NO